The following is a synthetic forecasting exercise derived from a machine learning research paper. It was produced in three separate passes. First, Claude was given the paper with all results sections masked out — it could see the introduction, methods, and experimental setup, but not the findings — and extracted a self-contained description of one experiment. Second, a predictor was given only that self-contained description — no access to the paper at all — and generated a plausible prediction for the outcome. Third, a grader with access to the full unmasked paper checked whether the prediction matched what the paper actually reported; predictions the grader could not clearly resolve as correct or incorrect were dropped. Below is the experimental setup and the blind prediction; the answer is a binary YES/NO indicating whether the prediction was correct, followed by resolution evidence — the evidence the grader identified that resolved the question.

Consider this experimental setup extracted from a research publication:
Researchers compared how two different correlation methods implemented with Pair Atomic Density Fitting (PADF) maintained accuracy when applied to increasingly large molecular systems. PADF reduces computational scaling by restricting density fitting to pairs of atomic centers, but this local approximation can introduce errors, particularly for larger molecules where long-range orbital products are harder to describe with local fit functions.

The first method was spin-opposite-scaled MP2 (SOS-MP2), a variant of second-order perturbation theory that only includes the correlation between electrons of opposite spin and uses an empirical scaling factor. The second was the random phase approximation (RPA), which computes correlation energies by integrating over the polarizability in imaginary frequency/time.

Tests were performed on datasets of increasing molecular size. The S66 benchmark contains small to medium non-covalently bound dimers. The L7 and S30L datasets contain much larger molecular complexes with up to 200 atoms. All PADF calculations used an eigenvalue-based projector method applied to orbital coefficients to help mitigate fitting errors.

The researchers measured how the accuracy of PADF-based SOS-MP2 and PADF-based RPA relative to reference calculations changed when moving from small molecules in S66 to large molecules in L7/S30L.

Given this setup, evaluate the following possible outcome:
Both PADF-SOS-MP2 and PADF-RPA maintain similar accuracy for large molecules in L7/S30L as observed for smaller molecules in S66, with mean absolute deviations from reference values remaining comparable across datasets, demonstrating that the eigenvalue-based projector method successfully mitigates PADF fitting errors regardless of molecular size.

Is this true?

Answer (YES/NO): NO